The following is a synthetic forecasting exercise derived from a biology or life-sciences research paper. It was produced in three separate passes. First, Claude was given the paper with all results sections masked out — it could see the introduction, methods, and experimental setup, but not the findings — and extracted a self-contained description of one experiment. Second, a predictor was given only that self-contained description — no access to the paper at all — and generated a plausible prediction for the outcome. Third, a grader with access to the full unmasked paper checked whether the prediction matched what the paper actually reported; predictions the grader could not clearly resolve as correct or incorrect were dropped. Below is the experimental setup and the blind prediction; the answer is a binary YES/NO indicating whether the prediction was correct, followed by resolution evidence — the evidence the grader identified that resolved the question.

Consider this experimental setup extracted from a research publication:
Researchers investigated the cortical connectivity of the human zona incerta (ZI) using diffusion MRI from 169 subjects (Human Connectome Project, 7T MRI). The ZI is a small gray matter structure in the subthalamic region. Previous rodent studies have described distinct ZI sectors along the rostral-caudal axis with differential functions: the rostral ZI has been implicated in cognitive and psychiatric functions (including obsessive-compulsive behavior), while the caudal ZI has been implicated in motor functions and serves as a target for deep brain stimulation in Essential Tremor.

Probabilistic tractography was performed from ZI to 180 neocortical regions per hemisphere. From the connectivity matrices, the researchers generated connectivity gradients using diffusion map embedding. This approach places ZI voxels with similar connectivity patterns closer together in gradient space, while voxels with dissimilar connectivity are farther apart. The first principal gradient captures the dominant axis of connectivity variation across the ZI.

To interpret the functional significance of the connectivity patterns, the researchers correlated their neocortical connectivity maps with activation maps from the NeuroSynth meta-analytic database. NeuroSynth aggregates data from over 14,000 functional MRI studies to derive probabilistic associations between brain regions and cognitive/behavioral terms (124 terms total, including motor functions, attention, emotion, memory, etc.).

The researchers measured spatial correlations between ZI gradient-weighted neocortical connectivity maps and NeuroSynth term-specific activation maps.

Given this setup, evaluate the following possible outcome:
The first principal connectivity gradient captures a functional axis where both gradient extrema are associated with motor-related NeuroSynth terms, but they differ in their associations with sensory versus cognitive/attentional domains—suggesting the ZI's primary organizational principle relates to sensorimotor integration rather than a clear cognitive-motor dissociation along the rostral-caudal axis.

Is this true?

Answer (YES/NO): NO